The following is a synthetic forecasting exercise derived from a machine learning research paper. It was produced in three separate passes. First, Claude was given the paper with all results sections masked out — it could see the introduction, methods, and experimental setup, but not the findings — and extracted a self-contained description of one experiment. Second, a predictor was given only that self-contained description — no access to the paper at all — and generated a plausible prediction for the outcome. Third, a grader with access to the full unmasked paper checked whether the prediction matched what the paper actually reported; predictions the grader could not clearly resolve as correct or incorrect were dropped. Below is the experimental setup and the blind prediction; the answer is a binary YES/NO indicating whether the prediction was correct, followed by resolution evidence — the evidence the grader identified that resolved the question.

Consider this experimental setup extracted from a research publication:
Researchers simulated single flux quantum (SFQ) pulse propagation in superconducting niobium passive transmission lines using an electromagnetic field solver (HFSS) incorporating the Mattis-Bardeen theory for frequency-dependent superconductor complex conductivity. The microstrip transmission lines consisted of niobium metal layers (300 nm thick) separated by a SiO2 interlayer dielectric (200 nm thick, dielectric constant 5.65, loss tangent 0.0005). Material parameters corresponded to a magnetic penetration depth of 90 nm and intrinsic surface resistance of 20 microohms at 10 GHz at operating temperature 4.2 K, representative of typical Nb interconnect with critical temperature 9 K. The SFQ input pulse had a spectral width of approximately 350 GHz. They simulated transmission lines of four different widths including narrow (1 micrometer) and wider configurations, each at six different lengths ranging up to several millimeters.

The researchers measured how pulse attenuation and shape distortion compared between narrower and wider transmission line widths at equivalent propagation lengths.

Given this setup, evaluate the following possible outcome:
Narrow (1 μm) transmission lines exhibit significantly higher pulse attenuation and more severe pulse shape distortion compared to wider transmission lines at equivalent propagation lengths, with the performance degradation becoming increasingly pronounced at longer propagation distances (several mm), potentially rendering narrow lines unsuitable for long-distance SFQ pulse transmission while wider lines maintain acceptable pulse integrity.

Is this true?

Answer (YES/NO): YES